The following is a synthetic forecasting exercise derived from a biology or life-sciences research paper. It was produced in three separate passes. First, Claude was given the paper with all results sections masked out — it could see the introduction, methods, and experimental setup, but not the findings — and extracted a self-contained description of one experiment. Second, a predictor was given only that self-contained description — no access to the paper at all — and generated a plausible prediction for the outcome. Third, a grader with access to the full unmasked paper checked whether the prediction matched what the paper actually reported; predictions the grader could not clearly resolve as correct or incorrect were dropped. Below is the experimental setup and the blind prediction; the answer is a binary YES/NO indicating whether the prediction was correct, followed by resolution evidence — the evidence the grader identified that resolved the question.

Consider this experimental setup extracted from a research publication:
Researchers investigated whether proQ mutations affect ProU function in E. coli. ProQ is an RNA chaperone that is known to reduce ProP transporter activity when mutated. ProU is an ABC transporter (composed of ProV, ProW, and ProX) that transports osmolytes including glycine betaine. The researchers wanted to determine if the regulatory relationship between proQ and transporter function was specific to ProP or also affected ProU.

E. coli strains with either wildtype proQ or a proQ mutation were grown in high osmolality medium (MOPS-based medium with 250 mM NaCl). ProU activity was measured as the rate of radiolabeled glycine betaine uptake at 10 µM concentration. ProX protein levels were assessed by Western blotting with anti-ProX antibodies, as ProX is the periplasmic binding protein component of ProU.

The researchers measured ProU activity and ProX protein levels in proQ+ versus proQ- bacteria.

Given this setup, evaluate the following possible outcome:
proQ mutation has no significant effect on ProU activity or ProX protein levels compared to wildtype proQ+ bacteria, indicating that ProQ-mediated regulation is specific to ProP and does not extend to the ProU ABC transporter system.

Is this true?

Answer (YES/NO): YES